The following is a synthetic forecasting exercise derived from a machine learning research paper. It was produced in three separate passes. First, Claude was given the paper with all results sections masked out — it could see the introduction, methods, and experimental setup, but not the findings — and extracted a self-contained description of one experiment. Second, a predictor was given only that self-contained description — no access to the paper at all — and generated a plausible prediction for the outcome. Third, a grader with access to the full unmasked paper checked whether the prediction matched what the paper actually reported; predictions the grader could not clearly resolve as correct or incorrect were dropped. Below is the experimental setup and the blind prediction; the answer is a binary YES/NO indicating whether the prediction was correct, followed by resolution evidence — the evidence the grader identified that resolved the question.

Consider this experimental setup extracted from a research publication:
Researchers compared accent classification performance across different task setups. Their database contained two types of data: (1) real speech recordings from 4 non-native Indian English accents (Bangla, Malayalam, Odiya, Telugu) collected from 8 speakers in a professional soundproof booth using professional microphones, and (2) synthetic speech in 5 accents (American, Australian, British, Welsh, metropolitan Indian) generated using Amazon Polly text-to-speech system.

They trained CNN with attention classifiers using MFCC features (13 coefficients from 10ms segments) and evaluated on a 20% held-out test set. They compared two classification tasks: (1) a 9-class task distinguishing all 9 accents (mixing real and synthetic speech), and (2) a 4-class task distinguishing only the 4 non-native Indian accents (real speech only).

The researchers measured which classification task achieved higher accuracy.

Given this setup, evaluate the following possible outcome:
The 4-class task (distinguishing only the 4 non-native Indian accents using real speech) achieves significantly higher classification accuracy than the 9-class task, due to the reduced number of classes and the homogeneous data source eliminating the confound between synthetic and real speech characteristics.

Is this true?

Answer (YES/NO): NO